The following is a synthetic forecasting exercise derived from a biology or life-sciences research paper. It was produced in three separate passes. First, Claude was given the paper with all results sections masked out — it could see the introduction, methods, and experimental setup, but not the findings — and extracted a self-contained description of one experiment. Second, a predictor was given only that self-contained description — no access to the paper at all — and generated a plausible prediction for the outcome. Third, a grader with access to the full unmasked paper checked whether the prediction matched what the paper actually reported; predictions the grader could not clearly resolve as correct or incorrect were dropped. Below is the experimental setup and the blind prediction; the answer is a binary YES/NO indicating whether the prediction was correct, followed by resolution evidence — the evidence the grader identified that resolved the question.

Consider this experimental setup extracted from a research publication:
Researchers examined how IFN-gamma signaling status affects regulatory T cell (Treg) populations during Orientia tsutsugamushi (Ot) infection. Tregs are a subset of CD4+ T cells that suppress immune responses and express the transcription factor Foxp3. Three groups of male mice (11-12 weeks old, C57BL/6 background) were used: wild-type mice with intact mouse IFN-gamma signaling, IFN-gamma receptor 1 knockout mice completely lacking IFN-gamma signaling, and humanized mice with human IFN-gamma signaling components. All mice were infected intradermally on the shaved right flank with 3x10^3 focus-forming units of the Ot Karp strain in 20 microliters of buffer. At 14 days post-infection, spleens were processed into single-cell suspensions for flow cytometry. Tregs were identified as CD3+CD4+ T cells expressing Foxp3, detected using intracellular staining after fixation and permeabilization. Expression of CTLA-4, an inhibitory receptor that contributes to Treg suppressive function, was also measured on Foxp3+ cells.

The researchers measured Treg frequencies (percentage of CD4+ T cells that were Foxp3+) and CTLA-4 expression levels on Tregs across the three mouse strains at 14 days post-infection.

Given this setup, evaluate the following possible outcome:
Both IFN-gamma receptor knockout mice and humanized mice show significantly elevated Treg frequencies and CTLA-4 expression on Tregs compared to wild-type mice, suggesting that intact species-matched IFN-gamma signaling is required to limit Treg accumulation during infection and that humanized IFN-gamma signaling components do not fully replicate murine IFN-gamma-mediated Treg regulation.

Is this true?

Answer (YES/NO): NO